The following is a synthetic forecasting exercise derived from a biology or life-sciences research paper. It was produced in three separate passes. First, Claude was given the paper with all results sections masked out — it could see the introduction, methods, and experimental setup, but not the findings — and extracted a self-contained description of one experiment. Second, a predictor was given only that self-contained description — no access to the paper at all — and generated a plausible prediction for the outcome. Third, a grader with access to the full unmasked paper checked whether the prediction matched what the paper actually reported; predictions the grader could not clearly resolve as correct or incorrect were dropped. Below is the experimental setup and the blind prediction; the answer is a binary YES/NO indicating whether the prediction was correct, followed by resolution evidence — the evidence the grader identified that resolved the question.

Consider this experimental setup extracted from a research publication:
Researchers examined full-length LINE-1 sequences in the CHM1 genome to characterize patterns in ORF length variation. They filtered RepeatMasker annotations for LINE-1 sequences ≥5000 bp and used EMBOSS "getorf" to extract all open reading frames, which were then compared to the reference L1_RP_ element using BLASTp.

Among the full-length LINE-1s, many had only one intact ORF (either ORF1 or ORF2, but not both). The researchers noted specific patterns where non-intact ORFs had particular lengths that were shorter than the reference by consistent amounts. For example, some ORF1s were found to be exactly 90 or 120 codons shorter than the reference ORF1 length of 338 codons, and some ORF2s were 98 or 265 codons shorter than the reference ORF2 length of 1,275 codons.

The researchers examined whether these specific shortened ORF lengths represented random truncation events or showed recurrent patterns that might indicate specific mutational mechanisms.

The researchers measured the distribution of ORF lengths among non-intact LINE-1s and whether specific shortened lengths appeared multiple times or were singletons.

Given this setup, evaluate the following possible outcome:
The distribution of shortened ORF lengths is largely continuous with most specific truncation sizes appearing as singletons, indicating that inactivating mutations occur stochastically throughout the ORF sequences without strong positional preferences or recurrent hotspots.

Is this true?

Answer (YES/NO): NO